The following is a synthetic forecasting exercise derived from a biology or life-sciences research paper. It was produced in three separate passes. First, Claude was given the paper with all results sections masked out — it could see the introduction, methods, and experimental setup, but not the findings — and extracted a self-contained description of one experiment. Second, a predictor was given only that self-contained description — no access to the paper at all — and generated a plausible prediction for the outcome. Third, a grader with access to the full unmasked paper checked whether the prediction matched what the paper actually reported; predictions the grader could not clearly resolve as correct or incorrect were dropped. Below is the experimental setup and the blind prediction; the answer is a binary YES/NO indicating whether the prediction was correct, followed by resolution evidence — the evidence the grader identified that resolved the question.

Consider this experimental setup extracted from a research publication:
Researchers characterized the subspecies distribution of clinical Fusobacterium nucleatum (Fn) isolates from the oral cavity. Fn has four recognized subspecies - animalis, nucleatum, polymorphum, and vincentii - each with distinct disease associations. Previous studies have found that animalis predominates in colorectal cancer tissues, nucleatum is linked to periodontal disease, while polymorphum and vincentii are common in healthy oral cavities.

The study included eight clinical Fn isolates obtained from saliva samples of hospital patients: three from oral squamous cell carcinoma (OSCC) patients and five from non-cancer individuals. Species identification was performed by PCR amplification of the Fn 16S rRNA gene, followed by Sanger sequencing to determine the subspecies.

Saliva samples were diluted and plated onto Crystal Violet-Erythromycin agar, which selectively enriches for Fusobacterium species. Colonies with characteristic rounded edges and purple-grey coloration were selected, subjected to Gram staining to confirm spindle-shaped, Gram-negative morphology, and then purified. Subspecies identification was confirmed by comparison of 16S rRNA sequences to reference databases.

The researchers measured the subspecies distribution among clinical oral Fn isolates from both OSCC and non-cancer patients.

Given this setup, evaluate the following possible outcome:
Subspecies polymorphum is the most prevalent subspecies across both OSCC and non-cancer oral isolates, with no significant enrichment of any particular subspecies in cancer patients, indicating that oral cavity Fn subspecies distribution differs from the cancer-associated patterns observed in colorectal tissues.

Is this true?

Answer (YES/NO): YES